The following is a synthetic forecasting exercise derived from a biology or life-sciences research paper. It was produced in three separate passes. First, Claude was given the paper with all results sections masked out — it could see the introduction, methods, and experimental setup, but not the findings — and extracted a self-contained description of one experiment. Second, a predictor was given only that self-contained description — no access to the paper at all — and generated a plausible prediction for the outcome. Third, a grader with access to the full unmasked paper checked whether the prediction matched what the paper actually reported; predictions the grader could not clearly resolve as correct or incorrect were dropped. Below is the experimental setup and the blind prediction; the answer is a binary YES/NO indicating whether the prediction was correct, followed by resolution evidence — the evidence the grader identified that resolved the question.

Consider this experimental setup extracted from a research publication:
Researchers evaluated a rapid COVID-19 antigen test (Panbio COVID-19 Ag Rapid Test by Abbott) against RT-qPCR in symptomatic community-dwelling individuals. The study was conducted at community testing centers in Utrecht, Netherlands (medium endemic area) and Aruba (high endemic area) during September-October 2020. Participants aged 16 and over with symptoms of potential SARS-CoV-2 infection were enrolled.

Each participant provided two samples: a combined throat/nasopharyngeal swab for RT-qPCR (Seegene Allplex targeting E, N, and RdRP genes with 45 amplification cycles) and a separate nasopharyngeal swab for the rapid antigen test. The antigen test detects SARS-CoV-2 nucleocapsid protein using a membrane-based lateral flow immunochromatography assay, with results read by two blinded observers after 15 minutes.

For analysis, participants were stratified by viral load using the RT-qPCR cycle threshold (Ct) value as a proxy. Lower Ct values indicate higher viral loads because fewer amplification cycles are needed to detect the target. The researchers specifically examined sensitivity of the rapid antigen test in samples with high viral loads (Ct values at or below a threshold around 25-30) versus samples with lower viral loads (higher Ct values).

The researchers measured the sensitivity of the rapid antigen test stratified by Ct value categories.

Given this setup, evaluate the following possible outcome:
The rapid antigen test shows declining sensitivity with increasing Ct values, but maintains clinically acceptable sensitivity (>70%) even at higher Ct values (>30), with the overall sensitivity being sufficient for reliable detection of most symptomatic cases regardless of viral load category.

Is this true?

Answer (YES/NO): NO